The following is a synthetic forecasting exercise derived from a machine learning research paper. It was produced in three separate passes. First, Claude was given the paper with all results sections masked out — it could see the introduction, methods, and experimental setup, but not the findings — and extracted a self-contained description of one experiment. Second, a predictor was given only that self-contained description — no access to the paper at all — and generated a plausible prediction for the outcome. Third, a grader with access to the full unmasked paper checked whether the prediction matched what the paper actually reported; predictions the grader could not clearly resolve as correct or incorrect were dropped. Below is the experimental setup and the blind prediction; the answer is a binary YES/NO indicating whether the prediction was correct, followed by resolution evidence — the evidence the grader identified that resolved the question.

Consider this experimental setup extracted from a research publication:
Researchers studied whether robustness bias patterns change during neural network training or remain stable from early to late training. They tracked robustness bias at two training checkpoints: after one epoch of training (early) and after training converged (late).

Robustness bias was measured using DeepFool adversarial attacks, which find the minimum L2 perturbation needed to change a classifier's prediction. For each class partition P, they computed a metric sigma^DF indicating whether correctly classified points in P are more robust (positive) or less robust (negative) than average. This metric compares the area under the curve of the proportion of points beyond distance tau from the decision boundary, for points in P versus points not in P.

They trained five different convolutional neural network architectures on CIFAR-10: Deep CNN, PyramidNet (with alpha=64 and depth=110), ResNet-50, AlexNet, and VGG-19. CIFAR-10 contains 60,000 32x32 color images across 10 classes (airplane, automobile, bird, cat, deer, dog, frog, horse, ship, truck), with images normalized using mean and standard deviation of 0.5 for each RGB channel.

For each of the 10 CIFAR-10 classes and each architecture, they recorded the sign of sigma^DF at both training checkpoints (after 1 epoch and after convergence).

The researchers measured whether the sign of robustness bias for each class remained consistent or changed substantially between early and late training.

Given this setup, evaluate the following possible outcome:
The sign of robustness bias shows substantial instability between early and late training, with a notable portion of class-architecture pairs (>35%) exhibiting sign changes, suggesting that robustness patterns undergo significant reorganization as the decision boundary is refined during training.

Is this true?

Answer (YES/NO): NO